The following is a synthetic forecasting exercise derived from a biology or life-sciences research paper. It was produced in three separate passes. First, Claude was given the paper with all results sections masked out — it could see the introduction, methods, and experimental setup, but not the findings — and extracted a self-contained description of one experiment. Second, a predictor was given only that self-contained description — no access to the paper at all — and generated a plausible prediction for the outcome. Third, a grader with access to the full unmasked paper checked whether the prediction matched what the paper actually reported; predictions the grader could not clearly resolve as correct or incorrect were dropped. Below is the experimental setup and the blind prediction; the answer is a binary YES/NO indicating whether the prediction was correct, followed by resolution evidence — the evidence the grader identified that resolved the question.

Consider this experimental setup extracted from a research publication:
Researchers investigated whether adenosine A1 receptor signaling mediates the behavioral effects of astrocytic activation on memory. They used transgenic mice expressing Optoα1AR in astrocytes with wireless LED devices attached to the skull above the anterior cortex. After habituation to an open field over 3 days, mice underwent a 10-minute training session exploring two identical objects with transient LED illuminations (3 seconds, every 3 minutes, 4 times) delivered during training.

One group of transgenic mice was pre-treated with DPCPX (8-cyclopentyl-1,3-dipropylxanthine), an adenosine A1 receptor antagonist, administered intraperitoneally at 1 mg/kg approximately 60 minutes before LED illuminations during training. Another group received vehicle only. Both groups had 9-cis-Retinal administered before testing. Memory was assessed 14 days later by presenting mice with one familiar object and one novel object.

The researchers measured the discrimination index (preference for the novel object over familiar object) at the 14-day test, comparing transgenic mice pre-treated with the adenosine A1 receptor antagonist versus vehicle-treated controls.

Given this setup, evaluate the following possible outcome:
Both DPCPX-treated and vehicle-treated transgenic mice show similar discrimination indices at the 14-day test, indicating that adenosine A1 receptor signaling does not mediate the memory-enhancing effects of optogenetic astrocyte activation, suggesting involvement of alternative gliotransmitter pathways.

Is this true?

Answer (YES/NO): NO